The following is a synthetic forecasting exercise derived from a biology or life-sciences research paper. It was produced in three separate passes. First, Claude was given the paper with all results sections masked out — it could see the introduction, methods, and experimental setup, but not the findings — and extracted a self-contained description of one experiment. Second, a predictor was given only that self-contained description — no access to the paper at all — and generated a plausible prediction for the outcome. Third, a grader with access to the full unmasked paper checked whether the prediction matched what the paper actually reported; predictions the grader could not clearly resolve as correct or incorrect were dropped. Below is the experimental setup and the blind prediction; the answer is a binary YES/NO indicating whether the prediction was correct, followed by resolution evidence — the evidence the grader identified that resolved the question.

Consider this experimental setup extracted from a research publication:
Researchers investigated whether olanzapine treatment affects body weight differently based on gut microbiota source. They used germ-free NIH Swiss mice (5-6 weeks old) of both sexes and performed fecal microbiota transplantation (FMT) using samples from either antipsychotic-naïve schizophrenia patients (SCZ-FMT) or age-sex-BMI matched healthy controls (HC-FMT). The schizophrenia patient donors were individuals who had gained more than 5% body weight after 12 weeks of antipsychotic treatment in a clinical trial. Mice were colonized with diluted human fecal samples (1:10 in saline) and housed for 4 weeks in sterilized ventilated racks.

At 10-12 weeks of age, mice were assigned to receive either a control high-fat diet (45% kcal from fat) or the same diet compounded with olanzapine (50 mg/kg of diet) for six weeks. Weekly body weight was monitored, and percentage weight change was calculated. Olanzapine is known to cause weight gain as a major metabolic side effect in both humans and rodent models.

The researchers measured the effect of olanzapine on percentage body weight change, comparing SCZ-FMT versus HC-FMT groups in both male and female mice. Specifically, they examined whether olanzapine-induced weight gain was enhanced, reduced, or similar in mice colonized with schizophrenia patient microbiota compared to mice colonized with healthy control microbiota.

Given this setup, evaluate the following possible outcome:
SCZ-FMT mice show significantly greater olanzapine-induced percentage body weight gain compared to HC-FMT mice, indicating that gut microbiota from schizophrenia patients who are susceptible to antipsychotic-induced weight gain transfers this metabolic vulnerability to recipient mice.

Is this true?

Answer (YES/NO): NO